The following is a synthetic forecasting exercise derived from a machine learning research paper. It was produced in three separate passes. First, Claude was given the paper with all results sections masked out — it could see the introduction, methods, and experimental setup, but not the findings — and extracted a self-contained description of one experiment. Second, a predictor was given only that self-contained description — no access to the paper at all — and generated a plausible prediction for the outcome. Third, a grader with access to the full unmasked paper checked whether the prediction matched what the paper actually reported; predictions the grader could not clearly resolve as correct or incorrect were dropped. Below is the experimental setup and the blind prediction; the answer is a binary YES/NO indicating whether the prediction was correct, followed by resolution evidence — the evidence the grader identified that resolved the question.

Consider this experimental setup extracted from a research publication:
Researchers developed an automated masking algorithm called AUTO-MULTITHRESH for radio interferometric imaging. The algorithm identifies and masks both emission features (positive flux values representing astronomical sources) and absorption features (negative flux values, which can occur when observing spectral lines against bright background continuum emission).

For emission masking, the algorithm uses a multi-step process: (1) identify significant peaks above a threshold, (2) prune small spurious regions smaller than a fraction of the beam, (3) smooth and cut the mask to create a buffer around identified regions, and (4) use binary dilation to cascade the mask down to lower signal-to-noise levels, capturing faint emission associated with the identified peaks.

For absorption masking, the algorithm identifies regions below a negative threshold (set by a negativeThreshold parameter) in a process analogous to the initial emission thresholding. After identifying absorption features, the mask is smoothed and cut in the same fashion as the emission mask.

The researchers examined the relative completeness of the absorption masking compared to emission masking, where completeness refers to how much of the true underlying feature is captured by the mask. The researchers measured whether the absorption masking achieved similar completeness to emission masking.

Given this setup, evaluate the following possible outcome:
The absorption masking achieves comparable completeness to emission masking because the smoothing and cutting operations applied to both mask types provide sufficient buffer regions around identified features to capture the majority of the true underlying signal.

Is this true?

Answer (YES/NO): NO